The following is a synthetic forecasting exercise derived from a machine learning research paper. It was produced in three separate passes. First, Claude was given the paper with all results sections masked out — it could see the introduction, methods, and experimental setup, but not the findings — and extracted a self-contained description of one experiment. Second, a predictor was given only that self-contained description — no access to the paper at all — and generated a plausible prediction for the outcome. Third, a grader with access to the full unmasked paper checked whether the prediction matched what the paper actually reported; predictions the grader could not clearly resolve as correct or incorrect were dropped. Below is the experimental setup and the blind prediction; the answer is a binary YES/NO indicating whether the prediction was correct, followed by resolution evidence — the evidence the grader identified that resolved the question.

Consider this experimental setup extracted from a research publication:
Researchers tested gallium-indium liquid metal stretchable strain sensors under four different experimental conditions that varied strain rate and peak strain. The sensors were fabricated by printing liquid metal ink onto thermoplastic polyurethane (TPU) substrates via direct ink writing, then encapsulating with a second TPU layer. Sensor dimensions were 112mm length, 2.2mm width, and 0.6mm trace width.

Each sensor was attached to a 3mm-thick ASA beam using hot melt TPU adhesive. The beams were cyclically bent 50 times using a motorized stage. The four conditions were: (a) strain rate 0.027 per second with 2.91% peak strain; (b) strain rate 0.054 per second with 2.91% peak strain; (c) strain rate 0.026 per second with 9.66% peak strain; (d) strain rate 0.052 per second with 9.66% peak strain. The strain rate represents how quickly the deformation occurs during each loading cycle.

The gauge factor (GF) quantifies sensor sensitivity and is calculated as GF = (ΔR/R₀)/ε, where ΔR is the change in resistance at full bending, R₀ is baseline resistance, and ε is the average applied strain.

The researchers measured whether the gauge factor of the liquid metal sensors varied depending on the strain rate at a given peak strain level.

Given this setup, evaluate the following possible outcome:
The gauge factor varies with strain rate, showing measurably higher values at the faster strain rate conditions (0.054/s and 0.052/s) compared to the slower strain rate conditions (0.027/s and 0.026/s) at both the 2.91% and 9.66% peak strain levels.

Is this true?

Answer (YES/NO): NO